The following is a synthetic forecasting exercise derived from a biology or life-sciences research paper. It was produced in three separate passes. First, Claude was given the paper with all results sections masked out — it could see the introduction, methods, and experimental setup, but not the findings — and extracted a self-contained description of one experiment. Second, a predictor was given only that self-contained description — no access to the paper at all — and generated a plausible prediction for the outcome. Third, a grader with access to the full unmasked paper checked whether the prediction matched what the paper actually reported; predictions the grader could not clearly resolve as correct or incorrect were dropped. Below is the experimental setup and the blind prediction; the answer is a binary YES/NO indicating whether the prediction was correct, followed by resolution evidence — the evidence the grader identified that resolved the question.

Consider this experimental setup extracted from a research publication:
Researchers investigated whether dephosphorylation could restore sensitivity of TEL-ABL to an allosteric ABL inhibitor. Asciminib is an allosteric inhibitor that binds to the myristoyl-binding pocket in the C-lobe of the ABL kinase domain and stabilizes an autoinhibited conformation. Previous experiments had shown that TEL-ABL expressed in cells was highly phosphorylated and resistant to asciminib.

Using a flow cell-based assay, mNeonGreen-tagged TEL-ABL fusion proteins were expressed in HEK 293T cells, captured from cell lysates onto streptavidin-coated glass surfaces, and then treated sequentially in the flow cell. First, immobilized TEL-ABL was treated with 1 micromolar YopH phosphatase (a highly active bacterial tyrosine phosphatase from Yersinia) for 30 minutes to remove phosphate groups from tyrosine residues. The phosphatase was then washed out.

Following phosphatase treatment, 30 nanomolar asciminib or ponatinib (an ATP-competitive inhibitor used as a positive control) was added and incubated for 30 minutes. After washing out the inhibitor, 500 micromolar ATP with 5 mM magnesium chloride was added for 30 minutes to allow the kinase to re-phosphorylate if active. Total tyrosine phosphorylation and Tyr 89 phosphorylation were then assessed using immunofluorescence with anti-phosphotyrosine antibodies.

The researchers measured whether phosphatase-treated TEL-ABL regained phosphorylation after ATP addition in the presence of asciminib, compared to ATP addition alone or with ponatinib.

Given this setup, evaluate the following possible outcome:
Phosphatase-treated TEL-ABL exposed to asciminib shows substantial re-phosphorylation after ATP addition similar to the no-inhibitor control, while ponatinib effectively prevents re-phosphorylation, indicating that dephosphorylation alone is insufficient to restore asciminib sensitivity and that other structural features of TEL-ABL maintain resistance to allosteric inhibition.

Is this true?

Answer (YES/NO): NO